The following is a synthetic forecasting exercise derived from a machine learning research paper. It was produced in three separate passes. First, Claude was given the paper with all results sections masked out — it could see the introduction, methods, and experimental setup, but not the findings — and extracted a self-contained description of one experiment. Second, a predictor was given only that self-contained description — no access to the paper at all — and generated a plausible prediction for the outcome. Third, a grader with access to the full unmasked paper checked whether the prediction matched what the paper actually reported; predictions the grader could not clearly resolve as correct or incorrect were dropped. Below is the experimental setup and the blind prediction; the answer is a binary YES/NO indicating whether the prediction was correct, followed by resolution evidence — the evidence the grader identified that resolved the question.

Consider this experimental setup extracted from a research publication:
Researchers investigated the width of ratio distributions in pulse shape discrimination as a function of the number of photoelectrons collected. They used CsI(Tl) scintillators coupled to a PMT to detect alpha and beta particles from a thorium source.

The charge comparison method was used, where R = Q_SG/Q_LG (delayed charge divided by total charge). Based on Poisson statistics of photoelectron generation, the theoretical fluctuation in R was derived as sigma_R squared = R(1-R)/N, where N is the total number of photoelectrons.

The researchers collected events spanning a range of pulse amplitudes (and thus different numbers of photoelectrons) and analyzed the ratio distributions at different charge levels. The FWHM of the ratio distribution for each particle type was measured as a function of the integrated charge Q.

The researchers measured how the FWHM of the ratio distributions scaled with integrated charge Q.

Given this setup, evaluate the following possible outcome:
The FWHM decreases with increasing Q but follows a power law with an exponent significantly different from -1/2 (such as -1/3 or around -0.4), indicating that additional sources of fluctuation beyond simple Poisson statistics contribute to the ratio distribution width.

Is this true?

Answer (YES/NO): NO